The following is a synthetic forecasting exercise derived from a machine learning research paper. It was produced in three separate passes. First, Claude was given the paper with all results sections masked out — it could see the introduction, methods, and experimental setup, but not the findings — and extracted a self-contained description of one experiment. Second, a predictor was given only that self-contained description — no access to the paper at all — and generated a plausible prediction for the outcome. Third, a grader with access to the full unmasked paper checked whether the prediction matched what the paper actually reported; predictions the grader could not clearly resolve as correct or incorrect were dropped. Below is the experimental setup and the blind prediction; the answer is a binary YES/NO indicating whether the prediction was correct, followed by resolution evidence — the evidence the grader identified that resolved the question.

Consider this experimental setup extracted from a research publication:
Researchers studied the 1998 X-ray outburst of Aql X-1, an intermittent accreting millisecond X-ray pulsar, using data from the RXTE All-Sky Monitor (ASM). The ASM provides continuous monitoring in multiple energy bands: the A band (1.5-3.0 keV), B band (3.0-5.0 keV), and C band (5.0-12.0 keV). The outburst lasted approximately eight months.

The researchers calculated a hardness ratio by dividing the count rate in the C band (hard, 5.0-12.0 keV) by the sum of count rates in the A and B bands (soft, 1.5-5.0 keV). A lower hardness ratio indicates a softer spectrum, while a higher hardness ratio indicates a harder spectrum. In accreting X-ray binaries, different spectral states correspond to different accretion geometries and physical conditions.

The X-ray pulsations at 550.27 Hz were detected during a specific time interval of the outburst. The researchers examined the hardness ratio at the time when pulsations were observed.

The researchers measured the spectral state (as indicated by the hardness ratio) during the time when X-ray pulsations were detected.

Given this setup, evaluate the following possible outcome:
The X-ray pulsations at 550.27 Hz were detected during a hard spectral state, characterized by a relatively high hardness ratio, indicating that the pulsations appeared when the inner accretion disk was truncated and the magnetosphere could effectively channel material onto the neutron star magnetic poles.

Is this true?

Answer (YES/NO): NO